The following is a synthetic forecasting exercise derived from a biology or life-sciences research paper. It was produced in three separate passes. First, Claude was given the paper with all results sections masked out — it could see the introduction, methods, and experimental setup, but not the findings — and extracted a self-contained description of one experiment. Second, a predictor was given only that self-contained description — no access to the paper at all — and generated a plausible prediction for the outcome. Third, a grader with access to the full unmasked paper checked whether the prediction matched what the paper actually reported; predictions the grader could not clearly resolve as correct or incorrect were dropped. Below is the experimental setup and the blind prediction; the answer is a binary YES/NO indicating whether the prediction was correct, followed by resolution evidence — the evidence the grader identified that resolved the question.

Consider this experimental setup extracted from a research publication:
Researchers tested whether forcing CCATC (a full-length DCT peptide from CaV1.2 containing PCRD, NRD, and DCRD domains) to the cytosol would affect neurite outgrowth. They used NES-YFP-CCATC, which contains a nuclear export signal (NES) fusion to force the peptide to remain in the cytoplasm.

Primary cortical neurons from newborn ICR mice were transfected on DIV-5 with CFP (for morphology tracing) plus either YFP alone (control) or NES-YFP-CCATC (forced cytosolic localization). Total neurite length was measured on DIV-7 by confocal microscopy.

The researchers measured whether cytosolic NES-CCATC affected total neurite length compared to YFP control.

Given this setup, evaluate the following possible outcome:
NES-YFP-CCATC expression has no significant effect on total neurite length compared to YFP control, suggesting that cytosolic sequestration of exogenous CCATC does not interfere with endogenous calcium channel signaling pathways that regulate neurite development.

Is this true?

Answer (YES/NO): NO